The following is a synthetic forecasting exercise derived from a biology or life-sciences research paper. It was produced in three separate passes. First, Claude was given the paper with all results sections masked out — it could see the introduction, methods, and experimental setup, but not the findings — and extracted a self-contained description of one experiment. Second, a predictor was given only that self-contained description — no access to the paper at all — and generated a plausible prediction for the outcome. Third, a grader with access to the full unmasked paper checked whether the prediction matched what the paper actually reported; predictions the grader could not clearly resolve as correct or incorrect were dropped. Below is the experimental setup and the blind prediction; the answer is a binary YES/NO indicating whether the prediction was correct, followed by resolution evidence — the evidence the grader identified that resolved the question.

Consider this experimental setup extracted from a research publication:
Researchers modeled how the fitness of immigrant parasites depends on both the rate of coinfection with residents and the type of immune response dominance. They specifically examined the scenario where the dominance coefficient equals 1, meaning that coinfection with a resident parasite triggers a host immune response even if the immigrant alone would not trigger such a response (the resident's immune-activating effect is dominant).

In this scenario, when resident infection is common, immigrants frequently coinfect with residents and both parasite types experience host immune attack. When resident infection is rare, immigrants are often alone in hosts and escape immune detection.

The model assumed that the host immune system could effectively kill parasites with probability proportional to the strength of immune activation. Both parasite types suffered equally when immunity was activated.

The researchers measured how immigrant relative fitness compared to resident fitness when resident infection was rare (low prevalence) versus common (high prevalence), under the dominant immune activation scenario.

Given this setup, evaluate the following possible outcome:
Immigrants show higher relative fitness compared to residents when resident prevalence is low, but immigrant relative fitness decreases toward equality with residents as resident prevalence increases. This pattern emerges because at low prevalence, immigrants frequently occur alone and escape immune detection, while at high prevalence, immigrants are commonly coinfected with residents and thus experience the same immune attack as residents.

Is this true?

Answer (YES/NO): YES